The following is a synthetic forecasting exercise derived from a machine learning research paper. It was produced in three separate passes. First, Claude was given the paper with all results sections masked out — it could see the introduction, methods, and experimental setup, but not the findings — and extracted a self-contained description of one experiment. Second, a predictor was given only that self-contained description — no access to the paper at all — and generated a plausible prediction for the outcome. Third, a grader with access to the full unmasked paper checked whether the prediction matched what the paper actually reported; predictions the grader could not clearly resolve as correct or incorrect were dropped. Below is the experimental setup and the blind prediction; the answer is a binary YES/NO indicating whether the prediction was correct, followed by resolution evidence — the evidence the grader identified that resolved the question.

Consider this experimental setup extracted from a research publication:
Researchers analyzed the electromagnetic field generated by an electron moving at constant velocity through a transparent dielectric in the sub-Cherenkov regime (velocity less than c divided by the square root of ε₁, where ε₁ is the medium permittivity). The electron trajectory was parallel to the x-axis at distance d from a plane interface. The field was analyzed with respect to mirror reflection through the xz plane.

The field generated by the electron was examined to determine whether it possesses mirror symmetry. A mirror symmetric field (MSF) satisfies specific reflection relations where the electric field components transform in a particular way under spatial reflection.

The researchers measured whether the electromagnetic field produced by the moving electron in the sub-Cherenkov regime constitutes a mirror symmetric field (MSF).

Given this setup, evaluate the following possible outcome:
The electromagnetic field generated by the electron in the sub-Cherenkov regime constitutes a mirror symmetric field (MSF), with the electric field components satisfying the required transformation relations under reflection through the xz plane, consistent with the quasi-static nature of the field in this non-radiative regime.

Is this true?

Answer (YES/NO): YES